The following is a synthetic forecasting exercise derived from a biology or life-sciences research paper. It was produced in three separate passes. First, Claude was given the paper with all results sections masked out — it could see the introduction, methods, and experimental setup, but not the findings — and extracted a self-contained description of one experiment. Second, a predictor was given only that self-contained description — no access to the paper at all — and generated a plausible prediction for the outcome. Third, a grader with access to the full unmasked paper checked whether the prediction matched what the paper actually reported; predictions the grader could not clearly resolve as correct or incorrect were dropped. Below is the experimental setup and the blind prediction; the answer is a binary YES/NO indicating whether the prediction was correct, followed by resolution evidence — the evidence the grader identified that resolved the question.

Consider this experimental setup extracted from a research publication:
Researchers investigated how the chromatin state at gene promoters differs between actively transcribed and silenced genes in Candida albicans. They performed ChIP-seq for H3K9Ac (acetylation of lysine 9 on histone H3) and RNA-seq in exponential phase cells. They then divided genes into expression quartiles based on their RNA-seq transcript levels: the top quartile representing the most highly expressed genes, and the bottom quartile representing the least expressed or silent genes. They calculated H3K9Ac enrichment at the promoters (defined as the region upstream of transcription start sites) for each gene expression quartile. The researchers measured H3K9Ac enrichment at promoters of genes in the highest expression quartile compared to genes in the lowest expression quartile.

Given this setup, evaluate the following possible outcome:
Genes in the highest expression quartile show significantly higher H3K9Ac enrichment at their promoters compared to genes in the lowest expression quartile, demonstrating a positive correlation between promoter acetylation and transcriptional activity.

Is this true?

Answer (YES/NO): YES